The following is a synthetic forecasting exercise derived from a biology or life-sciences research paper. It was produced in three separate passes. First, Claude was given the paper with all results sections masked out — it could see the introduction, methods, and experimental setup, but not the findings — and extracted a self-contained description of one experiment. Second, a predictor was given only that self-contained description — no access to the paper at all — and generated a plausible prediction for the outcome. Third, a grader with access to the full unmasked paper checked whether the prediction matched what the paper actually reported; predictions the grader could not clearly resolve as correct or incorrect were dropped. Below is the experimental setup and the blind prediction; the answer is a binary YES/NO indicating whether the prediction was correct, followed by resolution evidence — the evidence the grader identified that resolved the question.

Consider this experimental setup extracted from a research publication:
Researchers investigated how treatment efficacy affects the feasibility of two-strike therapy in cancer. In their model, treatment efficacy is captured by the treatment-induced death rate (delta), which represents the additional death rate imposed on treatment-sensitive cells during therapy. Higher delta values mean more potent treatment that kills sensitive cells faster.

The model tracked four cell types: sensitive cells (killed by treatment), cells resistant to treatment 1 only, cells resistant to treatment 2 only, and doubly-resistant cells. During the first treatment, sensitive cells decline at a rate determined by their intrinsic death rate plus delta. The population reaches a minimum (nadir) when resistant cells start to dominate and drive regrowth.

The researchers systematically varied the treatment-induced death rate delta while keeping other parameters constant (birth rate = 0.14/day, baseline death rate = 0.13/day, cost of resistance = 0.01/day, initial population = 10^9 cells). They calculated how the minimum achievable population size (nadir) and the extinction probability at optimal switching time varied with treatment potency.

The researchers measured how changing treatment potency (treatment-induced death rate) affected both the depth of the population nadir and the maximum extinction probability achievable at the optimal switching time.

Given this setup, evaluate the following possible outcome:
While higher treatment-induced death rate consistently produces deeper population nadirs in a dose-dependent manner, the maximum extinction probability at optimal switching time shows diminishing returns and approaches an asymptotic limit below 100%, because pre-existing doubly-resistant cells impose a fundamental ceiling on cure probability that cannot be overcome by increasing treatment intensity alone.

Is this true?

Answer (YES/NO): NO